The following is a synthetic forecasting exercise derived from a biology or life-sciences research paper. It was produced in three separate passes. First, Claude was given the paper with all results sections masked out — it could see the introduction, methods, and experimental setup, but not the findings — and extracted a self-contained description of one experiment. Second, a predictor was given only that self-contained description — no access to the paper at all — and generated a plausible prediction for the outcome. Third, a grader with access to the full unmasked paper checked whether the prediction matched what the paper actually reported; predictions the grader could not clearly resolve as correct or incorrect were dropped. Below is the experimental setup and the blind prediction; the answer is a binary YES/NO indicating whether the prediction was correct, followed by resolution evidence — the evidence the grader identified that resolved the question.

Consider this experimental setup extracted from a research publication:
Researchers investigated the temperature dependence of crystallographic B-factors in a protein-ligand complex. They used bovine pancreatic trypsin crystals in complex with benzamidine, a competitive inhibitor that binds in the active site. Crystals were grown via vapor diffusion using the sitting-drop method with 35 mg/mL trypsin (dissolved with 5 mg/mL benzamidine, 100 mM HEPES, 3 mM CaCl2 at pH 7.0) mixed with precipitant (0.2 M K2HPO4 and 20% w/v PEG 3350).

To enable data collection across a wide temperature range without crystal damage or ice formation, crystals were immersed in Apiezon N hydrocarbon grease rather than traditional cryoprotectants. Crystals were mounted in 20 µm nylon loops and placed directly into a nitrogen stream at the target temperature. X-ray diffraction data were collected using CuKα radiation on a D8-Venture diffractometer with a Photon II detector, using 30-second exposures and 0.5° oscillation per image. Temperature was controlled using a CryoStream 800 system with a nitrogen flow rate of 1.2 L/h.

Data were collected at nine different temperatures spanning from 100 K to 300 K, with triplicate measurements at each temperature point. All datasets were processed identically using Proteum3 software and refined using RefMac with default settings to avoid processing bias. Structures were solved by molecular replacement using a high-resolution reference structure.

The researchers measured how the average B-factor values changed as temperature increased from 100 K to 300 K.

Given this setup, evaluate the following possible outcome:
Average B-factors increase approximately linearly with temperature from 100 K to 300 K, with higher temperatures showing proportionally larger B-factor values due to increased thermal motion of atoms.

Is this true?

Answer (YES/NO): NO